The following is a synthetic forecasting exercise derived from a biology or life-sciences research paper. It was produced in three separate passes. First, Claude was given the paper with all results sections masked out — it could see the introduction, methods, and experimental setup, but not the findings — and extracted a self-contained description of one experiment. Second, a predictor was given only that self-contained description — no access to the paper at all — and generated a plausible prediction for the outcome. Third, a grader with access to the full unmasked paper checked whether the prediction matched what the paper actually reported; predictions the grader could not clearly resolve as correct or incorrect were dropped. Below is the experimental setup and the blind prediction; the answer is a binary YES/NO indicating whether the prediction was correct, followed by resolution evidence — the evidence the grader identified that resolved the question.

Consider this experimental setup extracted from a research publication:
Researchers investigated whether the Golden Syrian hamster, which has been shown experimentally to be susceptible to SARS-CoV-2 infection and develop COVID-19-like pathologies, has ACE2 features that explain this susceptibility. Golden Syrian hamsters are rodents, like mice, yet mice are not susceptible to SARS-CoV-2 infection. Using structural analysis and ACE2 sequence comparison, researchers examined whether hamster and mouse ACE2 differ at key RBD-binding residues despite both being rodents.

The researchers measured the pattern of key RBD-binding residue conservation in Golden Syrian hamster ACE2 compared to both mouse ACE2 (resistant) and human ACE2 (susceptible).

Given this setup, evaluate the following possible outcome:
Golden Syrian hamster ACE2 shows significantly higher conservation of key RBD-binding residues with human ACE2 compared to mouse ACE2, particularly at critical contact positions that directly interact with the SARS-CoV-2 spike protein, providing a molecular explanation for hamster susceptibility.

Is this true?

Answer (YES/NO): YES